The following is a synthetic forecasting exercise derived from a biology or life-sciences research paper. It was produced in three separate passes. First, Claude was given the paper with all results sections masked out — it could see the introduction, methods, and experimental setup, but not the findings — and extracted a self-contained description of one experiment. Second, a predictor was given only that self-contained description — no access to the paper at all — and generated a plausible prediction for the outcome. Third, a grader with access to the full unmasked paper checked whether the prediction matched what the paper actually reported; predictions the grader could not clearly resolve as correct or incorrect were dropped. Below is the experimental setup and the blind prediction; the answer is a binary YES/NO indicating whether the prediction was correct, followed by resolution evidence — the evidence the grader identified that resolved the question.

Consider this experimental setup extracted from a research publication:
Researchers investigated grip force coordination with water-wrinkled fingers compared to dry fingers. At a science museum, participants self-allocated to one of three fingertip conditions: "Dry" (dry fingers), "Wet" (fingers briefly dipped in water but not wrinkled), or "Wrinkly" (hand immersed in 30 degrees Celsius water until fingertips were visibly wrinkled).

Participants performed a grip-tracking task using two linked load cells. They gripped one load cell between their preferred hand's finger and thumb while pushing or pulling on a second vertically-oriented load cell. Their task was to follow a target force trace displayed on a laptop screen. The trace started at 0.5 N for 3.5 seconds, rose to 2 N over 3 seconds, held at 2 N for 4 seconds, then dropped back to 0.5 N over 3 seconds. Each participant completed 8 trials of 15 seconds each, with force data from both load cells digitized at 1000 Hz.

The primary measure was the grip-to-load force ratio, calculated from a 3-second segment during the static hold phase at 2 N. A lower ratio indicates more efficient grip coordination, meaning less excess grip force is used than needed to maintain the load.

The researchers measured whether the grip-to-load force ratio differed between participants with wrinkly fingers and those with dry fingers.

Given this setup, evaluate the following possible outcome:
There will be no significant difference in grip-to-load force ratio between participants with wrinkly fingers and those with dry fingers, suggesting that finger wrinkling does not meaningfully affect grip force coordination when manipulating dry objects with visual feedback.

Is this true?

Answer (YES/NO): YES